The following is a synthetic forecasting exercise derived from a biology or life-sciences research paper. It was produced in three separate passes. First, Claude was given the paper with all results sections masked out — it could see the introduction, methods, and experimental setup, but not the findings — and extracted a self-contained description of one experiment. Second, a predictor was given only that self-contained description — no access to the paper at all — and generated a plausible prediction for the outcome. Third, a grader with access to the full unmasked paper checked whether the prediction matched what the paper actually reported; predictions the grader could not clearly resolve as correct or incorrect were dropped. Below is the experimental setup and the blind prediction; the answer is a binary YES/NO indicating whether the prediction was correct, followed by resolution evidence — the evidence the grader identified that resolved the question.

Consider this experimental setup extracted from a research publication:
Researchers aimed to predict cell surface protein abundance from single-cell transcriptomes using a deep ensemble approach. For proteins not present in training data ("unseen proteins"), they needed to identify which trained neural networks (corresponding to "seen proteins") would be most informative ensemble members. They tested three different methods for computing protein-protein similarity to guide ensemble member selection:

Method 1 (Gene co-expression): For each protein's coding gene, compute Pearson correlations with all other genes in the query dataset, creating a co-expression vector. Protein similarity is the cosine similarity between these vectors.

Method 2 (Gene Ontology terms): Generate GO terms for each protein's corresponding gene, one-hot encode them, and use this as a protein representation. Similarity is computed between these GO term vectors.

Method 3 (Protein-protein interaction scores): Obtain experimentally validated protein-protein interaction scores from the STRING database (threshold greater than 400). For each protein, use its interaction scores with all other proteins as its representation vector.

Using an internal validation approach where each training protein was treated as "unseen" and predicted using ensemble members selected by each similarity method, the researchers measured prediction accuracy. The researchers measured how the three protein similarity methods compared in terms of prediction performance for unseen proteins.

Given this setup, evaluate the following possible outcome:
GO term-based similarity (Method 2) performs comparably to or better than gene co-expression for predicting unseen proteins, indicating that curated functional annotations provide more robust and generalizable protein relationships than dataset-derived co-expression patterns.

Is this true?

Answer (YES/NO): NO